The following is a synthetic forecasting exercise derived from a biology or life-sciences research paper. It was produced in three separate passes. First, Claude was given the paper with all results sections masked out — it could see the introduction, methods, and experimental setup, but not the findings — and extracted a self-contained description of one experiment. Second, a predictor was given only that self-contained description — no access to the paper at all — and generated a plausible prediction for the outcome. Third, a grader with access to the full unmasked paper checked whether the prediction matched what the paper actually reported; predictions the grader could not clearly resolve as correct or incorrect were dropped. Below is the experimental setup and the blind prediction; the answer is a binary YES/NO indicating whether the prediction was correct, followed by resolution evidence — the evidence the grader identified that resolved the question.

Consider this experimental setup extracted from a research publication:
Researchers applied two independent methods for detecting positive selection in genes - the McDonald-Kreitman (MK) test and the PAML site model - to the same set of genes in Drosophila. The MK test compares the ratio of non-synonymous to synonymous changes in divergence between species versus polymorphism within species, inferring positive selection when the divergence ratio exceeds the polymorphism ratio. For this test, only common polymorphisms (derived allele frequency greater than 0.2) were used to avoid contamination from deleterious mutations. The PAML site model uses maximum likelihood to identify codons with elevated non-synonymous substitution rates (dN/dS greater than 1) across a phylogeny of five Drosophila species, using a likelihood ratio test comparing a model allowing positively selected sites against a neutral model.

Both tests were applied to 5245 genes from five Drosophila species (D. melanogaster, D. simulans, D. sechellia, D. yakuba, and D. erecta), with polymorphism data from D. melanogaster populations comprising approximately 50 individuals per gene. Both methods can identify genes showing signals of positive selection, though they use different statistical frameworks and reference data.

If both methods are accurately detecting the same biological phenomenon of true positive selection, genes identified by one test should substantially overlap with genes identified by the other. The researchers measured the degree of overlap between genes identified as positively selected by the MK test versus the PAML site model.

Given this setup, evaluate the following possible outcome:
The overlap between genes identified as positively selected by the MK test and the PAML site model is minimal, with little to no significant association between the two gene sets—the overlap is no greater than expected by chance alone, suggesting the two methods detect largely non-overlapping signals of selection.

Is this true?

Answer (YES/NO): NO